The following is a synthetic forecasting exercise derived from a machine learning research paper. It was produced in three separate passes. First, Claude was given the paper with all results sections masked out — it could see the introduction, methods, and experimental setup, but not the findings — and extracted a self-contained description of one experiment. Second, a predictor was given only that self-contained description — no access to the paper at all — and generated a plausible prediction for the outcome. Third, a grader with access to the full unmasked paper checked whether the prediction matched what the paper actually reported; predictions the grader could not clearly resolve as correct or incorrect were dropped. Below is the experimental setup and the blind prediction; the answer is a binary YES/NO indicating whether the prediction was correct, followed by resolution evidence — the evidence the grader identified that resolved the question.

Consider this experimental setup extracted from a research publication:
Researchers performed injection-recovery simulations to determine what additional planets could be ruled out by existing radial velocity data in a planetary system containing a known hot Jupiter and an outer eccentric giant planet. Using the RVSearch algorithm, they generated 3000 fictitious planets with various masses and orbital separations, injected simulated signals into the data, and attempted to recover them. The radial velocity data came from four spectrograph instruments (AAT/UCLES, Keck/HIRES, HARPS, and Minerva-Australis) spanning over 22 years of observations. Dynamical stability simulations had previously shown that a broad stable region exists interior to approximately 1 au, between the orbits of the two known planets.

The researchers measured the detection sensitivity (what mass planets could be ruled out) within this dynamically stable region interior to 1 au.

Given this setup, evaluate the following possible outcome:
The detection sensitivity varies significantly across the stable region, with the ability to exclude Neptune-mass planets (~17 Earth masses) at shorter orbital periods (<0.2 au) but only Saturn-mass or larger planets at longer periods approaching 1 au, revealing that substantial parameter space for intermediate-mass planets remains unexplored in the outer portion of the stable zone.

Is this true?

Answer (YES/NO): NO